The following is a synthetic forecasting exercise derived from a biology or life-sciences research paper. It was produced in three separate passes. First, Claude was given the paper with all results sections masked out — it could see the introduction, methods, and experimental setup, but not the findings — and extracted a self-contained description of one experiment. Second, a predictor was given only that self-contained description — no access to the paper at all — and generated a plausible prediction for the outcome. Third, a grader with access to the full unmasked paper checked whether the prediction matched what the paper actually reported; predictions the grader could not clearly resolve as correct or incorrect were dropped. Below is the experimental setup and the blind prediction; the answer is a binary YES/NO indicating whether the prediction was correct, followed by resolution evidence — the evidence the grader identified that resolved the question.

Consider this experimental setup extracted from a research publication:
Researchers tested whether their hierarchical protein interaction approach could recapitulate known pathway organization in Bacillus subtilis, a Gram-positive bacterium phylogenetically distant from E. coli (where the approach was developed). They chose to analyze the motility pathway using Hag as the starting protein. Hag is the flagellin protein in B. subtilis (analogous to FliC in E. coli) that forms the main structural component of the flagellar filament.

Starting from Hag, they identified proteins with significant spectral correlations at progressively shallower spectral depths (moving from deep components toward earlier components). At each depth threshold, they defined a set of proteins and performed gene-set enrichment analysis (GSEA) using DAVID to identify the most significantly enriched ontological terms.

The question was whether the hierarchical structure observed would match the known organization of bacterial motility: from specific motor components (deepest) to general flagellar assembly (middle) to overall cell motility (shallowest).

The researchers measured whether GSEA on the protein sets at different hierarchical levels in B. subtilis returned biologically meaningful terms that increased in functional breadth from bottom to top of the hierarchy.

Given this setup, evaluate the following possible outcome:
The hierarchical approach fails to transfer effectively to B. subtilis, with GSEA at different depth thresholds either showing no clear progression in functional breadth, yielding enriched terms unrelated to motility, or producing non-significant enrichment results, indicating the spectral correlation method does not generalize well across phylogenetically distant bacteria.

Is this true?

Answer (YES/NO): NO